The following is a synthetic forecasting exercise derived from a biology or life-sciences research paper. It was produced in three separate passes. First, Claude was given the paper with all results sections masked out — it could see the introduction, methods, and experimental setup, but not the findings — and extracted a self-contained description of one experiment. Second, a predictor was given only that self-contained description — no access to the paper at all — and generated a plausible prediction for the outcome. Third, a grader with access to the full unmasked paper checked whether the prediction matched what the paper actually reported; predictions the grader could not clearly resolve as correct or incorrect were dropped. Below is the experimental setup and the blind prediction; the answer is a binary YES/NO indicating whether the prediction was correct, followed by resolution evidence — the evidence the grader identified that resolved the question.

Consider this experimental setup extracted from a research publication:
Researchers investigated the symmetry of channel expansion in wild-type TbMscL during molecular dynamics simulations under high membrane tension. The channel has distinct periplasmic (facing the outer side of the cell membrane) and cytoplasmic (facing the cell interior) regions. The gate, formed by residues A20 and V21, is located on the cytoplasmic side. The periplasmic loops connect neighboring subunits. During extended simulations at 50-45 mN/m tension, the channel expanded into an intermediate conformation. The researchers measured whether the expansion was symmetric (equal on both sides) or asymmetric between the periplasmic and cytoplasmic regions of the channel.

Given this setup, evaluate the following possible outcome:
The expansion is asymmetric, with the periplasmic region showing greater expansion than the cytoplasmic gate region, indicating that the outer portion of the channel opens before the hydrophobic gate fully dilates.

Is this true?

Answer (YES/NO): YES